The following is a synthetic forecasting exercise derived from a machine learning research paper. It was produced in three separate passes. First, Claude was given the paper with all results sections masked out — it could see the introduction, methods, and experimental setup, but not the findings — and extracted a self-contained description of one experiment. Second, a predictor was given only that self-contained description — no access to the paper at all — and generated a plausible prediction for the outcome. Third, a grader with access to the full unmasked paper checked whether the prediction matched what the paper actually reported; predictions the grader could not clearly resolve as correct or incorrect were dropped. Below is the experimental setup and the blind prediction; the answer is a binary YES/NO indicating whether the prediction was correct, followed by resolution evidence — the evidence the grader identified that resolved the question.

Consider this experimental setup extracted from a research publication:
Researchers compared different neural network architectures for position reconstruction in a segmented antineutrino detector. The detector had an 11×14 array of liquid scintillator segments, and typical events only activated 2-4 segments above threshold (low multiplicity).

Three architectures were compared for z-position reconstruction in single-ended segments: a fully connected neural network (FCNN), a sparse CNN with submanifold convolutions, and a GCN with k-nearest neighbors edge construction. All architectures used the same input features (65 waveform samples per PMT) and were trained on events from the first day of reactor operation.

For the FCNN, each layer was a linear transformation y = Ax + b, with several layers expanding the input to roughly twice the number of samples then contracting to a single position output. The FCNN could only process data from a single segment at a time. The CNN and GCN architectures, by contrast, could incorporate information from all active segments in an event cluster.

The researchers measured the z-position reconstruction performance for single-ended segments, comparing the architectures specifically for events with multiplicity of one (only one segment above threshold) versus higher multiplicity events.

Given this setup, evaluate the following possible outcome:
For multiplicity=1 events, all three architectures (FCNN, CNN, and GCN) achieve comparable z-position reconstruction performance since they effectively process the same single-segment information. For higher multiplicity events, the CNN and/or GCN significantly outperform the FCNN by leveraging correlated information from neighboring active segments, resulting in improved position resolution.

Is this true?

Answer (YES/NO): YES